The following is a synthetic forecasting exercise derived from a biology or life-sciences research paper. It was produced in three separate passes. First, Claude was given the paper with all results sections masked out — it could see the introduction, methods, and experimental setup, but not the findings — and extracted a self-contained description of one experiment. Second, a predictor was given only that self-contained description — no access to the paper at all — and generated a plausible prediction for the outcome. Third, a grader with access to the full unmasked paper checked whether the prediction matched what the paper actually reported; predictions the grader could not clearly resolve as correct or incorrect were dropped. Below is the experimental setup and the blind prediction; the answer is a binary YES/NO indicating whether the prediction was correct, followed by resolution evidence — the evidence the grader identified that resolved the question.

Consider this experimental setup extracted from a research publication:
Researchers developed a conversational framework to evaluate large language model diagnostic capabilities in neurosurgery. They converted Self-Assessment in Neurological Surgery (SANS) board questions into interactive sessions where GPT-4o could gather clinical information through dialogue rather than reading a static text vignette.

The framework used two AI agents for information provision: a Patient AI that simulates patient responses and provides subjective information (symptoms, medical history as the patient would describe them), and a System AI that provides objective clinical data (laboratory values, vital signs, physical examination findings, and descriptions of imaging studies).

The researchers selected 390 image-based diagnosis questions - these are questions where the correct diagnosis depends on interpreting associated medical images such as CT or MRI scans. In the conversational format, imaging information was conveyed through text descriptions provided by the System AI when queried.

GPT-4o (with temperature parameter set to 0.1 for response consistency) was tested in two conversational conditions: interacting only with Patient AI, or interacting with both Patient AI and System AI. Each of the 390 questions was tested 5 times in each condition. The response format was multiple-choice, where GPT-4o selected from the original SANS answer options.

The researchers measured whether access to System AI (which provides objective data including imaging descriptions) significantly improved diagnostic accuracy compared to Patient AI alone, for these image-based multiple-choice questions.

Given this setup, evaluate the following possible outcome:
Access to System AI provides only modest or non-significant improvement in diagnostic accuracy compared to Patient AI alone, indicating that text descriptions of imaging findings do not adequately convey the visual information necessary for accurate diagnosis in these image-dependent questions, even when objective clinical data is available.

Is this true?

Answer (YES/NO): YES